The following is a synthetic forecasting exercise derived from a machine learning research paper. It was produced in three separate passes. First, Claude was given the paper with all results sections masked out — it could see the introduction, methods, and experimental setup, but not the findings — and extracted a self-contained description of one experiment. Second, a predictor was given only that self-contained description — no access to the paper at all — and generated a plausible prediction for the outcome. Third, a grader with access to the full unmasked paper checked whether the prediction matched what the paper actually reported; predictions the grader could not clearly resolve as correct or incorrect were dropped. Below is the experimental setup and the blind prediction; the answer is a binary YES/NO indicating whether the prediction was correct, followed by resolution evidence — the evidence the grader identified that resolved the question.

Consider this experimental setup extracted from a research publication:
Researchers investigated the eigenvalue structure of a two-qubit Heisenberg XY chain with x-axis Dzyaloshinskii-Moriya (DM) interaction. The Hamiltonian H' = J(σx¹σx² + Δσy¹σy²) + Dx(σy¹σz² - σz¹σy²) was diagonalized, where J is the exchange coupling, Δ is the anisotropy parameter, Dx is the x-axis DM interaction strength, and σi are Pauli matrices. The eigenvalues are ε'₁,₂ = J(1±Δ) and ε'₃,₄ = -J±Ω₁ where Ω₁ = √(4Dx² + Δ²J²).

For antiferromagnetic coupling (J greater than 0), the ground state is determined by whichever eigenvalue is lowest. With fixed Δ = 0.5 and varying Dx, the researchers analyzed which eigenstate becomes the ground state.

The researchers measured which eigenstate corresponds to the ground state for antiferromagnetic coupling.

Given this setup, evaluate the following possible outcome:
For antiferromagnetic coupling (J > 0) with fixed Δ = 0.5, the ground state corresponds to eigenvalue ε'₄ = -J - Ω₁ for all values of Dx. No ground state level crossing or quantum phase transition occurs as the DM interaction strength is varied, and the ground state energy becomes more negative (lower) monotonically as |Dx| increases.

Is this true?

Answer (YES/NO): YES